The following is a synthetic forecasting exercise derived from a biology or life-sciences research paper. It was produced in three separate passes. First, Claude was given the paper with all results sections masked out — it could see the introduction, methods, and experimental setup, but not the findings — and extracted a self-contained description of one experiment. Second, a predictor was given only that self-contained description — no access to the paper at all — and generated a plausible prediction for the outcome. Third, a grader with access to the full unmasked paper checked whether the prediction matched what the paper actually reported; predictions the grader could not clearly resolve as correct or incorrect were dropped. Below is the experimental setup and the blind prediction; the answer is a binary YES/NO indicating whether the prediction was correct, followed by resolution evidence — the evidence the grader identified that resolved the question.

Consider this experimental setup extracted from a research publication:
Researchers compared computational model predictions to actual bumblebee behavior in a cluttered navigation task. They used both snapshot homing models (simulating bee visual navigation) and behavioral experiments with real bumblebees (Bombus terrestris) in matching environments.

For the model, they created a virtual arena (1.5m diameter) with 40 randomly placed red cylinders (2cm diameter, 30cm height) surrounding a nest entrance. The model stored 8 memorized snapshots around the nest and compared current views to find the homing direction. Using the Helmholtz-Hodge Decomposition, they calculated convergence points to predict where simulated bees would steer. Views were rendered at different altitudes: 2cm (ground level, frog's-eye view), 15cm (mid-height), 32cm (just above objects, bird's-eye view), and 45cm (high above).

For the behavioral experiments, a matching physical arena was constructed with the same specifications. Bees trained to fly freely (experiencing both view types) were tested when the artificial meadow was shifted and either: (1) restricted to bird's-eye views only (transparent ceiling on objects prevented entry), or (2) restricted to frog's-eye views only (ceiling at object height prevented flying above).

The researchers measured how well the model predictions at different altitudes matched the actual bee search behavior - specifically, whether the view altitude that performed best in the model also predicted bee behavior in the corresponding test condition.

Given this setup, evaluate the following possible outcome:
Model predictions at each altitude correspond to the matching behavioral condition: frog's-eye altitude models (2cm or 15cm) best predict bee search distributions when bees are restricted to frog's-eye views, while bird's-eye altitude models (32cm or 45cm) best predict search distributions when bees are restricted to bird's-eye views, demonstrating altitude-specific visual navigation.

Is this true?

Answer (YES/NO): NO